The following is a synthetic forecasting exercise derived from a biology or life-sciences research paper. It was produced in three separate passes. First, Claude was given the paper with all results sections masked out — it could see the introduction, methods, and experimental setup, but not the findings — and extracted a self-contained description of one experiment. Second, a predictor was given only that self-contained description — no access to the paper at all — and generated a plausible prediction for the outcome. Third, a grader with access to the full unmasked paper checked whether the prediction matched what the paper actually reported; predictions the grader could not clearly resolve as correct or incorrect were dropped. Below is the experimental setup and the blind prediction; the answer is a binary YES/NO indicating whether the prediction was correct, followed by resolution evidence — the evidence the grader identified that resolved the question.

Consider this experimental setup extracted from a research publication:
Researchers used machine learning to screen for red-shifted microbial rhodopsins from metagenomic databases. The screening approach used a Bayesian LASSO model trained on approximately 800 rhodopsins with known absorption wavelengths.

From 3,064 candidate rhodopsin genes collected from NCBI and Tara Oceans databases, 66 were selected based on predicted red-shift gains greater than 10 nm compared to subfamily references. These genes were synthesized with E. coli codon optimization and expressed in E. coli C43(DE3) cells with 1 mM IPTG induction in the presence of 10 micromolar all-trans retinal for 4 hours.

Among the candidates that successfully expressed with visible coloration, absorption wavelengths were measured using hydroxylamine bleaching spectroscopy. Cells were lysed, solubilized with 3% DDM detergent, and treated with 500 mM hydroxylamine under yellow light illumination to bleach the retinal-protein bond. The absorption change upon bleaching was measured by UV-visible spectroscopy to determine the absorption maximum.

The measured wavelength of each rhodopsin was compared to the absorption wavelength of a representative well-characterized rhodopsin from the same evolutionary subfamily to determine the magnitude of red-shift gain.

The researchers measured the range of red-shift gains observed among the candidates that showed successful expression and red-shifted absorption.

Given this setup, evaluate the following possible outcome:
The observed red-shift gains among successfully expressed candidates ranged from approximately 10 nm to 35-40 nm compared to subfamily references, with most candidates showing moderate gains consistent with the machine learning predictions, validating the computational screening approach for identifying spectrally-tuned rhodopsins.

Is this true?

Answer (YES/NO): NO